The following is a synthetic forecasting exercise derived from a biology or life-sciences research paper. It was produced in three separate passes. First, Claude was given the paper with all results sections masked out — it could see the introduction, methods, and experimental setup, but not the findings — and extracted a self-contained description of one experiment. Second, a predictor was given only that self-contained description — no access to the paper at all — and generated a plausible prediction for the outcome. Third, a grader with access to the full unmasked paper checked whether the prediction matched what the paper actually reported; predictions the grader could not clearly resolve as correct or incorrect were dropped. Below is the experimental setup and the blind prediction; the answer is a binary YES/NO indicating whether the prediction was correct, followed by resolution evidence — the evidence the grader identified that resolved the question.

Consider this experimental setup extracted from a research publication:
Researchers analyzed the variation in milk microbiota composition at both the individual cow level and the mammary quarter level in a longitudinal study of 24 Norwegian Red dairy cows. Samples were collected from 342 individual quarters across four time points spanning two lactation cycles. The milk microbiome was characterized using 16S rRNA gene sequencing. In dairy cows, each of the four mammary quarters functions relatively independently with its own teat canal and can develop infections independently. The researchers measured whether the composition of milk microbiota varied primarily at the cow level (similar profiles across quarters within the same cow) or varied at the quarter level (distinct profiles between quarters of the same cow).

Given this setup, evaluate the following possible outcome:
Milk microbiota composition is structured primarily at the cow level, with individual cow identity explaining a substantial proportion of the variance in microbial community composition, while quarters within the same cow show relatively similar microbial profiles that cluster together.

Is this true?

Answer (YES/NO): NO